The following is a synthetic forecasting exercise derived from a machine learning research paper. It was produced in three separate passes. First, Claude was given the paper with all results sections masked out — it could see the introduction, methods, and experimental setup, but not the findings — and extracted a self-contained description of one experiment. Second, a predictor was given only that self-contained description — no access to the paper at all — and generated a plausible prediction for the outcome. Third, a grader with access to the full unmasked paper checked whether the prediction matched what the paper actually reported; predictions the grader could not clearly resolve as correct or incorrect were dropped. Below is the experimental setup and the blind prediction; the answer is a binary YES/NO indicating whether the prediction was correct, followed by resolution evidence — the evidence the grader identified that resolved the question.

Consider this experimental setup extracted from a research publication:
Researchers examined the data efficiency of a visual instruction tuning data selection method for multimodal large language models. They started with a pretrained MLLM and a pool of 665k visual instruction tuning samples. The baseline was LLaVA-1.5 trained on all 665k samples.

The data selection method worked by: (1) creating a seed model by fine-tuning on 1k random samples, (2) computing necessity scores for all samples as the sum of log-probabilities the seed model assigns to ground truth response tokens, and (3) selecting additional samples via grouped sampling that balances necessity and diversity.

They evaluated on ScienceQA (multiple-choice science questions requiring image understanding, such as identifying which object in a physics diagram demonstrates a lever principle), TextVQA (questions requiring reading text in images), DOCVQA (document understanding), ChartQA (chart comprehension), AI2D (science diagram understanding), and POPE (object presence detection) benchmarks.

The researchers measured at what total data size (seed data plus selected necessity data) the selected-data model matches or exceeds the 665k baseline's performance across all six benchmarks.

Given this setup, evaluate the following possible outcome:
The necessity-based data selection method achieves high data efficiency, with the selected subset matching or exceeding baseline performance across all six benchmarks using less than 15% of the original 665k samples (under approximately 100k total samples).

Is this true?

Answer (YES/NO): NO